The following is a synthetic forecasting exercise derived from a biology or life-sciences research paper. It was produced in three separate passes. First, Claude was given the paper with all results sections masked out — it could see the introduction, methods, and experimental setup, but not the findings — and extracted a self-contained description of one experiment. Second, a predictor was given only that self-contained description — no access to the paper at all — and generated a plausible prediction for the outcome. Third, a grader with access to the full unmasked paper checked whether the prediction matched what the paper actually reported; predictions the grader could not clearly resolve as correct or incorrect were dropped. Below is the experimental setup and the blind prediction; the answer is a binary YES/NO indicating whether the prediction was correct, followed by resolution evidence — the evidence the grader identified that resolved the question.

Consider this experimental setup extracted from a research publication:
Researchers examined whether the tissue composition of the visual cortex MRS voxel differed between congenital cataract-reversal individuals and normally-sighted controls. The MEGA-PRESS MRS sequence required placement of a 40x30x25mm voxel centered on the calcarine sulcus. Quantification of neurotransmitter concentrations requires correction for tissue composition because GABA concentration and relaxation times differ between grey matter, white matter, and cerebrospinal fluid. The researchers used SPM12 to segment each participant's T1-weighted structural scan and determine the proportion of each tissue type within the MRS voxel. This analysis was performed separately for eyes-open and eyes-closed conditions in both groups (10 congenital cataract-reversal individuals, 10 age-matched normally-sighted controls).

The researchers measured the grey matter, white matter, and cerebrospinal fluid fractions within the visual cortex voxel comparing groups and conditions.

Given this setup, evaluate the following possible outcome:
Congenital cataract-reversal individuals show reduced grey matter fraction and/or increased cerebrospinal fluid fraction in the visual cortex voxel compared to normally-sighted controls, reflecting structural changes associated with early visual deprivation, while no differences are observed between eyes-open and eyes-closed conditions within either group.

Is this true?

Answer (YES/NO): NO